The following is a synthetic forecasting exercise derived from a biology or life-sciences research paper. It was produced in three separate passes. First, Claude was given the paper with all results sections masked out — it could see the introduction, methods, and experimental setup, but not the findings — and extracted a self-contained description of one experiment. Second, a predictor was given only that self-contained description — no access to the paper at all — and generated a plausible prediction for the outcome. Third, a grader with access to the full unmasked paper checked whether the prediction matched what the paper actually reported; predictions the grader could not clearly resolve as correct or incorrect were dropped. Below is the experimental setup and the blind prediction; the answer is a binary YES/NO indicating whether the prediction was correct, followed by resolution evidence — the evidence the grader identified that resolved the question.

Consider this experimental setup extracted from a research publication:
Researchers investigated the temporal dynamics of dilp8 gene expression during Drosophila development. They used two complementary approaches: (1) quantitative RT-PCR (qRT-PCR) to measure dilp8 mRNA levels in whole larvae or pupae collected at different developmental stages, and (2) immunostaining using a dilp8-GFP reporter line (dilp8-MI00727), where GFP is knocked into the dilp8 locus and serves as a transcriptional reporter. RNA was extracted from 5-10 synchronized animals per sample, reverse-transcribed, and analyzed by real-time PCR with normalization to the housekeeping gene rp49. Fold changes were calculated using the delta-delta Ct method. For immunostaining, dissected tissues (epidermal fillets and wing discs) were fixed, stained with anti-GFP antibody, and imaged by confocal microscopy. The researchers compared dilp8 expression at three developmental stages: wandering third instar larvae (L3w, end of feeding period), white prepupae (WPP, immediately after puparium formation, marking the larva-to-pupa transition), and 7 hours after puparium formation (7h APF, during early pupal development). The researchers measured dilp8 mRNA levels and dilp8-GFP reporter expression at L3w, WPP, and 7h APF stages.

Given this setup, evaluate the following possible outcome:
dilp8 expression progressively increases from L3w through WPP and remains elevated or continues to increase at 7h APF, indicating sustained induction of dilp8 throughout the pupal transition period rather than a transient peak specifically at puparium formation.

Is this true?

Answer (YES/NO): NO